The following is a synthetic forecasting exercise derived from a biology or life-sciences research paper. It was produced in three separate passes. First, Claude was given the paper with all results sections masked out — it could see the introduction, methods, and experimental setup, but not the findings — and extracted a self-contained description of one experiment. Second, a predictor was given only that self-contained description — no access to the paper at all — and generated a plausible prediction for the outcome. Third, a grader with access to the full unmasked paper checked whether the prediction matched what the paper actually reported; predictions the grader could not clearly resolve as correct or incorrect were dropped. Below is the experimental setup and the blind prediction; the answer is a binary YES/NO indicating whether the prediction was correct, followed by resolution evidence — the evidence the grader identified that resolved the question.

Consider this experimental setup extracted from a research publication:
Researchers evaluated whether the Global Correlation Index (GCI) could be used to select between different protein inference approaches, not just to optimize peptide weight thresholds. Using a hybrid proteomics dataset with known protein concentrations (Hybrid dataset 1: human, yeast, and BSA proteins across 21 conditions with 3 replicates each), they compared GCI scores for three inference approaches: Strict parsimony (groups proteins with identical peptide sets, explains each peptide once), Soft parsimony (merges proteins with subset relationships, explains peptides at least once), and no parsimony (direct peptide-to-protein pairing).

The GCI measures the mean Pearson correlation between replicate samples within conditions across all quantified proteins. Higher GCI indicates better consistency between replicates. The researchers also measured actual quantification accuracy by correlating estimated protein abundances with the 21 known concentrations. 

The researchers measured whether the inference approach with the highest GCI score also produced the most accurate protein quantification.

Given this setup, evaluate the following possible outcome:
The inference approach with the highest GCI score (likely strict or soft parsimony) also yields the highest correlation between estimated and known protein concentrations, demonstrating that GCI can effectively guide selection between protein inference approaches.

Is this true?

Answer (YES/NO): NO